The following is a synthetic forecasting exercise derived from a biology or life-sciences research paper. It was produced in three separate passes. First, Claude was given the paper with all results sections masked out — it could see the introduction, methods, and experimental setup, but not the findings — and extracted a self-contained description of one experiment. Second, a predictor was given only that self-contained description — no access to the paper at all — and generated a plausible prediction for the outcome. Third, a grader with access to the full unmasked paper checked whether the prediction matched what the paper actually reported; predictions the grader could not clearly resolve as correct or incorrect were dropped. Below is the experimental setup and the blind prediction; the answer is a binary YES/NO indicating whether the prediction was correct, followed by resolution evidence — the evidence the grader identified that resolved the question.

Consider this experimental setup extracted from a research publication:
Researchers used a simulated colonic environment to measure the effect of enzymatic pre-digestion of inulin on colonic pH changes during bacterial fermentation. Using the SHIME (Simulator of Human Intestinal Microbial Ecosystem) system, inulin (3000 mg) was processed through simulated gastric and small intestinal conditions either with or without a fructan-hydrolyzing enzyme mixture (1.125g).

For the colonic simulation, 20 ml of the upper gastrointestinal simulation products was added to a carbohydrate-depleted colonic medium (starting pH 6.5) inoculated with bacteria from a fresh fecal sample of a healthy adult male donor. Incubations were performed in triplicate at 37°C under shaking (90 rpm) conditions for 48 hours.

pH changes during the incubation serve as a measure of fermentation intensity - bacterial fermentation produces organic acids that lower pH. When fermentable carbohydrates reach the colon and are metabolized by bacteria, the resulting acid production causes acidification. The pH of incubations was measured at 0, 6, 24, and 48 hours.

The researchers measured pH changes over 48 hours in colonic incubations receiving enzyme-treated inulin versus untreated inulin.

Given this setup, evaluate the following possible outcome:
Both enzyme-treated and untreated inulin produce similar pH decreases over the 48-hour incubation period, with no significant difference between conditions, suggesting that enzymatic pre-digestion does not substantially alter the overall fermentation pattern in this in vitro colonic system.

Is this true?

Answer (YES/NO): NO